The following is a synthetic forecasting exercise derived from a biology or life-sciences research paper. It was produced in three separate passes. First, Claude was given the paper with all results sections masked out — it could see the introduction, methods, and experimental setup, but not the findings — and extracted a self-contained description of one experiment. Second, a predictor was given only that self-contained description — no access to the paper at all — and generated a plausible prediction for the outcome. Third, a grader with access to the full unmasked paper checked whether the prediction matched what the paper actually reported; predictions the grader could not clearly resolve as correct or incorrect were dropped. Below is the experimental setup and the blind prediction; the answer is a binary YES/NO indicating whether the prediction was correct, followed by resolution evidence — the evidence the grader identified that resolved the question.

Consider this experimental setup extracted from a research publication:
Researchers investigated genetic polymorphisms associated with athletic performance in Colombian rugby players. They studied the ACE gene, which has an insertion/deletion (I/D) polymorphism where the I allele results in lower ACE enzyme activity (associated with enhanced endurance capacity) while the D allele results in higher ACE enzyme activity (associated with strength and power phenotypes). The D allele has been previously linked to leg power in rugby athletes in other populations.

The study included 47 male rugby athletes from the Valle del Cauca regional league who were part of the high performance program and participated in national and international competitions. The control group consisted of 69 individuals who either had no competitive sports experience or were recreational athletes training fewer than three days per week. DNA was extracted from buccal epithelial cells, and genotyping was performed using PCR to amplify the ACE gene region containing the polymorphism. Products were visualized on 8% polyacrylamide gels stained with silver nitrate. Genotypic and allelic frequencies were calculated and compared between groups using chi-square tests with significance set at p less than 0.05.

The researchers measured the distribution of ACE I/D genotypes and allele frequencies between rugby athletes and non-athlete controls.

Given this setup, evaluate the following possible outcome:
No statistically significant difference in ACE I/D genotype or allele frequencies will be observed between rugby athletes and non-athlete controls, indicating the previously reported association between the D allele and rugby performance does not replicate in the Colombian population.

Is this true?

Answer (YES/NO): NO